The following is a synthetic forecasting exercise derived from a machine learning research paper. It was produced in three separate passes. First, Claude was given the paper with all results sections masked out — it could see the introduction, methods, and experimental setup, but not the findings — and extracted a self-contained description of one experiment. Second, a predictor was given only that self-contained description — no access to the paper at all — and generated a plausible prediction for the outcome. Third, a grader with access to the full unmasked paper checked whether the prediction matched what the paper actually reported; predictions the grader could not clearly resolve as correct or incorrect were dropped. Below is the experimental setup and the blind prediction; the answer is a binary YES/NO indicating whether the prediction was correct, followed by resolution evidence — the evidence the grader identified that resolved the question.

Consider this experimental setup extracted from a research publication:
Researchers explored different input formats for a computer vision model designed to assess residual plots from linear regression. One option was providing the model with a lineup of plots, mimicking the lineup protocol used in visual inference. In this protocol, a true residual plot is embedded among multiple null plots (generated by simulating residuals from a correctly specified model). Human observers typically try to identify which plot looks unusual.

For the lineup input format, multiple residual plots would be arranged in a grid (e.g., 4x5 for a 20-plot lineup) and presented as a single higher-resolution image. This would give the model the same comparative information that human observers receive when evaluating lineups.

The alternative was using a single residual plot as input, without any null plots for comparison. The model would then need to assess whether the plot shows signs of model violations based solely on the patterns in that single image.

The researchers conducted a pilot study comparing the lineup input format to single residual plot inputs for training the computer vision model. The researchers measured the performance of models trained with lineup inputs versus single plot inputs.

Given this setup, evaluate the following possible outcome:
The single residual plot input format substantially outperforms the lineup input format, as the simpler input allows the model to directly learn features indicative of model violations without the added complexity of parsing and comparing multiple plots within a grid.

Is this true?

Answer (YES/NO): NO